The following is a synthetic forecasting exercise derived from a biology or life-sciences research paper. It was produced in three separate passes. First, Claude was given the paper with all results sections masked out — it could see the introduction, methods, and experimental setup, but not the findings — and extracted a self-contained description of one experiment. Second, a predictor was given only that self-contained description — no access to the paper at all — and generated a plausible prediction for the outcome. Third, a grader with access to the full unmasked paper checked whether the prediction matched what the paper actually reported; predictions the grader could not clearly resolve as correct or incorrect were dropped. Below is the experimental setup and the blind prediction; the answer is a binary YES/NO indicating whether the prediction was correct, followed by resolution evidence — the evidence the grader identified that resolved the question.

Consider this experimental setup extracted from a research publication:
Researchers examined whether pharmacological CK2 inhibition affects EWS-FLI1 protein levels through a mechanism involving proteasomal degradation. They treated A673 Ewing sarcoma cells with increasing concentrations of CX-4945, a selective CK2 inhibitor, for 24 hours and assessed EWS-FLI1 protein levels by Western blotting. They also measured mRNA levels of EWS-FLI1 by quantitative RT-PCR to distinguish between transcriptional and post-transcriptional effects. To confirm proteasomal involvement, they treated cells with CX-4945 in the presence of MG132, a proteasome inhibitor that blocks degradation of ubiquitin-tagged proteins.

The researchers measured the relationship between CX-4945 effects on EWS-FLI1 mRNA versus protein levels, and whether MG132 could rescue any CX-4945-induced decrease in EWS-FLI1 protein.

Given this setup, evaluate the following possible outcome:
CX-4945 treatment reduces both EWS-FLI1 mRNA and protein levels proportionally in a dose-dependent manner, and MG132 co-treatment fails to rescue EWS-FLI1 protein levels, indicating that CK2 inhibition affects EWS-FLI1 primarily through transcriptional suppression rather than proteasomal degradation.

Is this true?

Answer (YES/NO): NO